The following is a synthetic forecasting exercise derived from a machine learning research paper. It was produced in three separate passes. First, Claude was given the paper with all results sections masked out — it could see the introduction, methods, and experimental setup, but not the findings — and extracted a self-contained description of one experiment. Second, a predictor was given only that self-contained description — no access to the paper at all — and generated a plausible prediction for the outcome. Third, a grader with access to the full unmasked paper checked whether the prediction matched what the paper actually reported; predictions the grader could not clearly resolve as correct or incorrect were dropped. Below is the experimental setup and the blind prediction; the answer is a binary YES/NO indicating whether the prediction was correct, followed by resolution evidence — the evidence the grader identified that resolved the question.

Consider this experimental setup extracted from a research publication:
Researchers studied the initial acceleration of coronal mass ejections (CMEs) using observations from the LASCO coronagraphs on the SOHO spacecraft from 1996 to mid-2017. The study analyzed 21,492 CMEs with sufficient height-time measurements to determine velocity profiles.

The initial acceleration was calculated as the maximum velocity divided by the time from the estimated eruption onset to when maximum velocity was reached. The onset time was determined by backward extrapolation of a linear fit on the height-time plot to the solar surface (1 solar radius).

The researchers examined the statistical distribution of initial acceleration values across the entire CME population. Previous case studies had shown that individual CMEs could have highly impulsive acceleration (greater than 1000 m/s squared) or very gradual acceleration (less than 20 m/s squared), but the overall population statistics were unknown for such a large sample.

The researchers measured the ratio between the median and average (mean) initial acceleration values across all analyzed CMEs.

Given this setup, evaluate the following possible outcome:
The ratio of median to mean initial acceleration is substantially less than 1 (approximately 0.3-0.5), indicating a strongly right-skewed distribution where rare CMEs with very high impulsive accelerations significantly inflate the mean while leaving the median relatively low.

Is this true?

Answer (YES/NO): NO